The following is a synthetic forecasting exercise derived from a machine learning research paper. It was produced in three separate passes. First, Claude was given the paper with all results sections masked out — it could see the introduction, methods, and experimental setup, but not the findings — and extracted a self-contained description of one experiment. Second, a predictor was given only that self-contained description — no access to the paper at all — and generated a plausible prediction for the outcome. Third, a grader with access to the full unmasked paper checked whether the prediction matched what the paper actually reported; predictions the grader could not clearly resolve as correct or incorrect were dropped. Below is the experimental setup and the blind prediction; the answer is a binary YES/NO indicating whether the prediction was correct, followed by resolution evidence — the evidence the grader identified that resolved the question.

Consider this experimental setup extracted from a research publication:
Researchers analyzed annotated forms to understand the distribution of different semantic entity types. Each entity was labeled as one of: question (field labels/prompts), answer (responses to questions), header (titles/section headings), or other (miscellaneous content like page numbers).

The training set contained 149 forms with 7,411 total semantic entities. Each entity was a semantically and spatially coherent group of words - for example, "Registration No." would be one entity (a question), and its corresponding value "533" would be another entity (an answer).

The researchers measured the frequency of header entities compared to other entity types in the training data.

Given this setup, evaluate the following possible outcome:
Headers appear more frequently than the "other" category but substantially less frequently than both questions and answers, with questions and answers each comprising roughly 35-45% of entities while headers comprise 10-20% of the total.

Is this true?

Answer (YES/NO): NO